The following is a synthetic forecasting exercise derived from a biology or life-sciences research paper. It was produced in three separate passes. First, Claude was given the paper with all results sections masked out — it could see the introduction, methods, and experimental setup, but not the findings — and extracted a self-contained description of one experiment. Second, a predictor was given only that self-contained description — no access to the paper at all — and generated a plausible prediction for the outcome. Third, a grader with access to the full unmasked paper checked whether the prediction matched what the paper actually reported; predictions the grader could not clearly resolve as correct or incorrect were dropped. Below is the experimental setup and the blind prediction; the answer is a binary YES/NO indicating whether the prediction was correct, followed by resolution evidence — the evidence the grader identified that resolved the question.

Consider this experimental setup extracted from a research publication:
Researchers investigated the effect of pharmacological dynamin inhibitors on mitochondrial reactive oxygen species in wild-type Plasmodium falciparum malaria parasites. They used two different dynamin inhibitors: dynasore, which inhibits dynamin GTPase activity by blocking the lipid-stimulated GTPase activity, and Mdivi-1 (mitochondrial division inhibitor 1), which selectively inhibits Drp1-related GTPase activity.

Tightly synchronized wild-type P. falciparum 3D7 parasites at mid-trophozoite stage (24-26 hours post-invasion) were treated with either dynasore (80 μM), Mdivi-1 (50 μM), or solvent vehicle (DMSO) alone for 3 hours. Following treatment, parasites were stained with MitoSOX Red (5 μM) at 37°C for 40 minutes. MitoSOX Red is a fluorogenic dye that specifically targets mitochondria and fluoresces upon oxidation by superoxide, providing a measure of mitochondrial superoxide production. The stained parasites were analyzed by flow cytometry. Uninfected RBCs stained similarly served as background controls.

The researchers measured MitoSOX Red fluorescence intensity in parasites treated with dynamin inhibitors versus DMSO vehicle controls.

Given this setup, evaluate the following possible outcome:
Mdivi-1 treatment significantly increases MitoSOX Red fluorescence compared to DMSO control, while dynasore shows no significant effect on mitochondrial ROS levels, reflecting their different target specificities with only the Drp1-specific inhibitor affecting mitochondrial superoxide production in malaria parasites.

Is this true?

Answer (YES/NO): NO